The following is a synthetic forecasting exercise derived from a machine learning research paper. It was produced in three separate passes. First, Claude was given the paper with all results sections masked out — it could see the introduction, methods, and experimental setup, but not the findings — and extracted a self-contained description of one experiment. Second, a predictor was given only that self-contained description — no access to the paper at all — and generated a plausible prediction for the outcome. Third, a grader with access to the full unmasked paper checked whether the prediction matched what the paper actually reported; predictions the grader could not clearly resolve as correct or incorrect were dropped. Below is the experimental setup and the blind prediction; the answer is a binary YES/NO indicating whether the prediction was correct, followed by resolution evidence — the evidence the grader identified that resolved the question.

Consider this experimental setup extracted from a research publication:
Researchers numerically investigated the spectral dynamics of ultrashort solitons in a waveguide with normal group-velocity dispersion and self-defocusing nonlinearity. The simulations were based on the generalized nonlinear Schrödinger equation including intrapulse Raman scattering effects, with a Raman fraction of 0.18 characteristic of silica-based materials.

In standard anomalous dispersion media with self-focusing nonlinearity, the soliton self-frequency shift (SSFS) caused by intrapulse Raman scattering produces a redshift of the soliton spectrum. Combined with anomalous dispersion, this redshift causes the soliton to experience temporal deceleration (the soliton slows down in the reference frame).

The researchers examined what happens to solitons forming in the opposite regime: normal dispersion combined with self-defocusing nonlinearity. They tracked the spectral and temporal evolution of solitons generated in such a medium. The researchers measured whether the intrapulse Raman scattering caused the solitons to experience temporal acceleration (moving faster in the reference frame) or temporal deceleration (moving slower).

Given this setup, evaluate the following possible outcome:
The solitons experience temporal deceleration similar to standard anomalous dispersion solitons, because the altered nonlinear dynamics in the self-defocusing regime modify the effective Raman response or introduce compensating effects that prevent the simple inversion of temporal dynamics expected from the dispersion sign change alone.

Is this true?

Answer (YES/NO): NO